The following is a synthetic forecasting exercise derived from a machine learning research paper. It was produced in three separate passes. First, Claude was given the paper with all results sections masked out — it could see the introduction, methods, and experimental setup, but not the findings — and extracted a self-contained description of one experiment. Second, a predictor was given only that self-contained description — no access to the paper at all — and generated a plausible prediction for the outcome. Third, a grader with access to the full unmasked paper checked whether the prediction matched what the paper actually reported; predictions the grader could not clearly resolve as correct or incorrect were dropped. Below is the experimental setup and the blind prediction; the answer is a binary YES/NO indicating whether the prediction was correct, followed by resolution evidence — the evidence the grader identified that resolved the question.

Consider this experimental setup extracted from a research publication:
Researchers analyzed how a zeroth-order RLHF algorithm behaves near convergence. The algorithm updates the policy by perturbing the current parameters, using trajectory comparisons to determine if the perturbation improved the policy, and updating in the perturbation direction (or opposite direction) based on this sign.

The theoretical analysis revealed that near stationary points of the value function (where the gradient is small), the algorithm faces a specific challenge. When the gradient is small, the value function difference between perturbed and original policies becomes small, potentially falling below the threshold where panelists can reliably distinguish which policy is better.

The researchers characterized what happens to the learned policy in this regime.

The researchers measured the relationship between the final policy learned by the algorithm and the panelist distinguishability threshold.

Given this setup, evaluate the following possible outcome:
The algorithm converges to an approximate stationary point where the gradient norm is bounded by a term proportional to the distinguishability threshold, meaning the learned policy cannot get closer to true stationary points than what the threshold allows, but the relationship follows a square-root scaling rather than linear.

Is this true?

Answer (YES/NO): YES